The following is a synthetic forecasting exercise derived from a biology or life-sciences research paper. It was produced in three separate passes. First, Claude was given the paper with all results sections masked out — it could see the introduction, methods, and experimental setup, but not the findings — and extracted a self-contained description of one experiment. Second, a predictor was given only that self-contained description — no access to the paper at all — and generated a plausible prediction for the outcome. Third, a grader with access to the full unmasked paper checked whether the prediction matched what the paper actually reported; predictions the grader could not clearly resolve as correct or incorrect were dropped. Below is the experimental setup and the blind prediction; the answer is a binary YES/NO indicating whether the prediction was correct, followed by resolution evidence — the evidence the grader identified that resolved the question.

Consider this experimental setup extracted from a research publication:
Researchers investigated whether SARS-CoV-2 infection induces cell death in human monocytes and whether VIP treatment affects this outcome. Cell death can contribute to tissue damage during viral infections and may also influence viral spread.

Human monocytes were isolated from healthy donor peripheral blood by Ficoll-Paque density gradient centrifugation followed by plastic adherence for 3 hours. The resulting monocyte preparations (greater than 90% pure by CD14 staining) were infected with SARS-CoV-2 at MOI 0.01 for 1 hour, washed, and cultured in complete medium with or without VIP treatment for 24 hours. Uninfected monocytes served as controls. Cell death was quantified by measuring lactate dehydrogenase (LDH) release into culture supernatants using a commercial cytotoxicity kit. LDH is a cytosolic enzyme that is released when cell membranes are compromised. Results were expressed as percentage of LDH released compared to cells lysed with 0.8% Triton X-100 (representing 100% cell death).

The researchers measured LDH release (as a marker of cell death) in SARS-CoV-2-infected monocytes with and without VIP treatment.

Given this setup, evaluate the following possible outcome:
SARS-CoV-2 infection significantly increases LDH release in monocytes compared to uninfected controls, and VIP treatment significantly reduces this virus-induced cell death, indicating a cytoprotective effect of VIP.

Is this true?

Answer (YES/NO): YES